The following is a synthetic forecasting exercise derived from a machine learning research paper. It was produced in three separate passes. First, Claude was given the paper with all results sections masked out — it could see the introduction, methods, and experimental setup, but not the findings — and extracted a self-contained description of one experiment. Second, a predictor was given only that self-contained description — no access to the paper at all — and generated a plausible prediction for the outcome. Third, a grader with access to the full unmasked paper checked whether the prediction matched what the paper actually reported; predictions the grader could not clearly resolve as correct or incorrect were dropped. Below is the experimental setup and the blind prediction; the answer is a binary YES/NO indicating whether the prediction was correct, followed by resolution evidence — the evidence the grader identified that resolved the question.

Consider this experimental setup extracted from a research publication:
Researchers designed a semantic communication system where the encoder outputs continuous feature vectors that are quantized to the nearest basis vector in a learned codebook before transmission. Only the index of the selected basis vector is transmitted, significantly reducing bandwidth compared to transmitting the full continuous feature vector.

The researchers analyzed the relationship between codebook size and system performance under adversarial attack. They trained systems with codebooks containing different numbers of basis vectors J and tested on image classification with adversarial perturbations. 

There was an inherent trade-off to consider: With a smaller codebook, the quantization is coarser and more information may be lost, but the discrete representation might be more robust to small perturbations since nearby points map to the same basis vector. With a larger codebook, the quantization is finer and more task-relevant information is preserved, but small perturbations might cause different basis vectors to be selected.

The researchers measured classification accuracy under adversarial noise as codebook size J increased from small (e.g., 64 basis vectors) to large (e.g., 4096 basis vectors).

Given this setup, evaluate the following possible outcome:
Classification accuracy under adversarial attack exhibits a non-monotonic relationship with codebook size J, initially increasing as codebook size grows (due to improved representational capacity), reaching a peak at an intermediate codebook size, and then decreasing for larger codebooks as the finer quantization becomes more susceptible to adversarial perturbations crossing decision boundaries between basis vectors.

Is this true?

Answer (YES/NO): NO